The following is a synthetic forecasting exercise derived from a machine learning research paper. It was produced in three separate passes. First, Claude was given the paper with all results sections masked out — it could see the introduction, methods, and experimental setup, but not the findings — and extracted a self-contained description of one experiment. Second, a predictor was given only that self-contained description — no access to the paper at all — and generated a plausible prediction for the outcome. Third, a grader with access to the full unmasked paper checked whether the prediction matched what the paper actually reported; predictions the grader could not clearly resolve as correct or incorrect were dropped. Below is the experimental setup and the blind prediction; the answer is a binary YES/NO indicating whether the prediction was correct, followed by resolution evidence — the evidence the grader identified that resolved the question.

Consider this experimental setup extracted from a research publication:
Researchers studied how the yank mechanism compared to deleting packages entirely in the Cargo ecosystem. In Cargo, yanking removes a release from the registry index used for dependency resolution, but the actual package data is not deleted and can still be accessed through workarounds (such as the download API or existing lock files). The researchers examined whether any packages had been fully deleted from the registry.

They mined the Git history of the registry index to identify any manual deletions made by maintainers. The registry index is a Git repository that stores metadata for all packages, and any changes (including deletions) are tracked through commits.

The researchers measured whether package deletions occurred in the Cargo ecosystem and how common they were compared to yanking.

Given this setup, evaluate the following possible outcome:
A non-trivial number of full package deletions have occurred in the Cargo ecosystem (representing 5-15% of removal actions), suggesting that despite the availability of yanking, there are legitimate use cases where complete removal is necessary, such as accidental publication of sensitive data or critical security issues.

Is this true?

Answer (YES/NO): NO